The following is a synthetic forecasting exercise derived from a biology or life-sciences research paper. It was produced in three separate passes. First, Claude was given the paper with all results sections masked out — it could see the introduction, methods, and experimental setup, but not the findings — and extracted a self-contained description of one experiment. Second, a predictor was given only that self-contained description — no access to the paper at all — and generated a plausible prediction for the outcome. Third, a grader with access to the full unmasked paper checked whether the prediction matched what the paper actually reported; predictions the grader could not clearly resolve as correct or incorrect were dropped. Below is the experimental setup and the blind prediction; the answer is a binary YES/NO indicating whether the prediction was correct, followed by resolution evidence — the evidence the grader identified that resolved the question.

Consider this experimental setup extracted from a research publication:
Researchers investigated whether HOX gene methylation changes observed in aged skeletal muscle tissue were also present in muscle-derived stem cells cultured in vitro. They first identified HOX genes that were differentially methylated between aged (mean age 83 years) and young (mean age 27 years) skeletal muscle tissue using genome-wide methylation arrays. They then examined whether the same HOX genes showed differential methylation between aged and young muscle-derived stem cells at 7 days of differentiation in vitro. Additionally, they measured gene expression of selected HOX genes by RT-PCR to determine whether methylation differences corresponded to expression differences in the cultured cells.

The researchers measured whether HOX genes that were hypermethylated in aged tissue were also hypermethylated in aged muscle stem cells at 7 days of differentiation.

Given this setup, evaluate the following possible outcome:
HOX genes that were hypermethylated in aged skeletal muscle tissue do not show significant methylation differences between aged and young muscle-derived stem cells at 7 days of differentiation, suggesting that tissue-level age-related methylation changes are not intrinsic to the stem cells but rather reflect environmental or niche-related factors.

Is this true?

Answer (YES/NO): NO